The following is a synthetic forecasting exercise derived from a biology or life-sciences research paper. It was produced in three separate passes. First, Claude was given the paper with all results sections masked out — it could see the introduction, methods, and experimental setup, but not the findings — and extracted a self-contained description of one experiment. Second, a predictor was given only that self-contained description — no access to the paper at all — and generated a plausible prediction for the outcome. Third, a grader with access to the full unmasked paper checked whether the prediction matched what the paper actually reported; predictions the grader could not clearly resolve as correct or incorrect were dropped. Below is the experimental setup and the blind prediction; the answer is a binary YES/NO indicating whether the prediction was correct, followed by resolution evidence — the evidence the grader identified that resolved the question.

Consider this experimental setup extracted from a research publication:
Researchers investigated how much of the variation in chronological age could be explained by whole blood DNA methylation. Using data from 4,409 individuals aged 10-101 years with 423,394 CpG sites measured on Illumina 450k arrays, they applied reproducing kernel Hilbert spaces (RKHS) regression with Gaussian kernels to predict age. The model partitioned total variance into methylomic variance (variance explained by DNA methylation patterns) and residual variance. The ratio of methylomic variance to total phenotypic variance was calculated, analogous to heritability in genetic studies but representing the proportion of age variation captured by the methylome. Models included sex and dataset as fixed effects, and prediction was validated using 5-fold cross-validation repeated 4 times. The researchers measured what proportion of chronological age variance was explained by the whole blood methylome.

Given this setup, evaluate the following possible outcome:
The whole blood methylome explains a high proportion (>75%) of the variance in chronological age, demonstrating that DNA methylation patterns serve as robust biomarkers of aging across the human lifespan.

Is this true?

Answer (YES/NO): YES